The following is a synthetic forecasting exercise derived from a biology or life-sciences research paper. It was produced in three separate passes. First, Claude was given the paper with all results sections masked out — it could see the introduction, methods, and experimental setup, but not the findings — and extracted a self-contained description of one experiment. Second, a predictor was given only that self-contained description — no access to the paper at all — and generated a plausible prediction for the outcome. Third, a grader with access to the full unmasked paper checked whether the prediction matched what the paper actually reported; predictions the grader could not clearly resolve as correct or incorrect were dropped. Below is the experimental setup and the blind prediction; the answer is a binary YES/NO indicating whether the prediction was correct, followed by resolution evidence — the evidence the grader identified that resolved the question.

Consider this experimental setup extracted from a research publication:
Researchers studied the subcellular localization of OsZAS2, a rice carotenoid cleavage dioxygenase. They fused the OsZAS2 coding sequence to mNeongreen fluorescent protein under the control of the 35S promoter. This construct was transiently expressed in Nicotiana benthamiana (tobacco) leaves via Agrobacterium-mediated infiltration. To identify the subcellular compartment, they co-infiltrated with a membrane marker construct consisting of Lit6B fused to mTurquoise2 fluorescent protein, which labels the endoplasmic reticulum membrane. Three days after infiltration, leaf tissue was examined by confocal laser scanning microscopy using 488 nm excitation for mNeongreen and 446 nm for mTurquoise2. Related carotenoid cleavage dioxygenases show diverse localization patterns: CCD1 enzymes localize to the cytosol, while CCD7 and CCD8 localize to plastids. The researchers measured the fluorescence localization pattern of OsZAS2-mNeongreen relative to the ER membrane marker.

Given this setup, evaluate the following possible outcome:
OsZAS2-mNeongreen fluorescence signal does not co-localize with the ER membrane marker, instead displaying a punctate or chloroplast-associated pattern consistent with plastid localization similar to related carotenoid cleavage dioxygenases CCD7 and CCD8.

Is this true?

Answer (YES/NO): YES